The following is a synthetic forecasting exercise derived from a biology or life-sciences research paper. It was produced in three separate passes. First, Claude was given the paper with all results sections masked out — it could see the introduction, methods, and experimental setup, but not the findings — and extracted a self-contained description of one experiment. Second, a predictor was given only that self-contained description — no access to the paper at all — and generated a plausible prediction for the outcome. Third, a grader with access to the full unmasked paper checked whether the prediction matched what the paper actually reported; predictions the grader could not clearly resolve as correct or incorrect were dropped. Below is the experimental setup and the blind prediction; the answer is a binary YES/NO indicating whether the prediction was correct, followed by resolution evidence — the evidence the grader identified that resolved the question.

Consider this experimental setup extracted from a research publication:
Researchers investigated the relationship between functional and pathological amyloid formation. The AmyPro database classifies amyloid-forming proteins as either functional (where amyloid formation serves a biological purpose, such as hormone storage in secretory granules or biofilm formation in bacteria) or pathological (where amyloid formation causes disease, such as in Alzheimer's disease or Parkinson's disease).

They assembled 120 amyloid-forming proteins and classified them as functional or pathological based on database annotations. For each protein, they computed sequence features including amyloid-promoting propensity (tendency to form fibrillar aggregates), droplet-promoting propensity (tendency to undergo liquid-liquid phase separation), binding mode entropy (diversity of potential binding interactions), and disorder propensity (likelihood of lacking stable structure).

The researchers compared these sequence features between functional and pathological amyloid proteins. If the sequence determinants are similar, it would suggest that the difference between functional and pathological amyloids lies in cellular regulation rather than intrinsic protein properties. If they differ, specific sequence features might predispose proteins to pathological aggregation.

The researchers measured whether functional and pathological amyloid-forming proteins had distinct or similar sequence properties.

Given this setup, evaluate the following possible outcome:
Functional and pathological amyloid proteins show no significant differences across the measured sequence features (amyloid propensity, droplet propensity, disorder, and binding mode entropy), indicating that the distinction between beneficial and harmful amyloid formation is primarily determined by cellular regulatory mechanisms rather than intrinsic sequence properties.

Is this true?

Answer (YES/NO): NO